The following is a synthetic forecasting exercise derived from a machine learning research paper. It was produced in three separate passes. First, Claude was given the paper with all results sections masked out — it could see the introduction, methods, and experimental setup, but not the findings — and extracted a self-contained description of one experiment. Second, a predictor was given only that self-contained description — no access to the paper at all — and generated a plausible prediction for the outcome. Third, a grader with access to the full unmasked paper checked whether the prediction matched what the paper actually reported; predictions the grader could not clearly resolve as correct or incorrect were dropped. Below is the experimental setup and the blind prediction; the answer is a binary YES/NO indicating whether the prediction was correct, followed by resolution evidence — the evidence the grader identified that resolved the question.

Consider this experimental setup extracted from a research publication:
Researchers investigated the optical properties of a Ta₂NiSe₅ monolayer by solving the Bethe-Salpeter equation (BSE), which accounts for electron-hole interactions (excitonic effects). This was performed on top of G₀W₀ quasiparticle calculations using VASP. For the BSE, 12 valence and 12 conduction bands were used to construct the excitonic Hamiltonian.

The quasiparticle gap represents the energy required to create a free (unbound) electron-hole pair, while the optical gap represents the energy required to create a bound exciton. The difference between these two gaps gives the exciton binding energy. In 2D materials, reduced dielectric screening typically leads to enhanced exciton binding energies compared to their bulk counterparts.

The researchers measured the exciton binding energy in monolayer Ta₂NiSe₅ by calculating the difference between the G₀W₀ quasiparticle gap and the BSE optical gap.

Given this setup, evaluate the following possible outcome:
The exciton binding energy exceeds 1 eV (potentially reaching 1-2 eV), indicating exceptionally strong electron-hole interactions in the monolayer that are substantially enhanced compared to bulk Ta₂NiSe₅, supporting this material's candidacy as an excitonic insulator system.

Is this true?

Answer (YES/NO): NO